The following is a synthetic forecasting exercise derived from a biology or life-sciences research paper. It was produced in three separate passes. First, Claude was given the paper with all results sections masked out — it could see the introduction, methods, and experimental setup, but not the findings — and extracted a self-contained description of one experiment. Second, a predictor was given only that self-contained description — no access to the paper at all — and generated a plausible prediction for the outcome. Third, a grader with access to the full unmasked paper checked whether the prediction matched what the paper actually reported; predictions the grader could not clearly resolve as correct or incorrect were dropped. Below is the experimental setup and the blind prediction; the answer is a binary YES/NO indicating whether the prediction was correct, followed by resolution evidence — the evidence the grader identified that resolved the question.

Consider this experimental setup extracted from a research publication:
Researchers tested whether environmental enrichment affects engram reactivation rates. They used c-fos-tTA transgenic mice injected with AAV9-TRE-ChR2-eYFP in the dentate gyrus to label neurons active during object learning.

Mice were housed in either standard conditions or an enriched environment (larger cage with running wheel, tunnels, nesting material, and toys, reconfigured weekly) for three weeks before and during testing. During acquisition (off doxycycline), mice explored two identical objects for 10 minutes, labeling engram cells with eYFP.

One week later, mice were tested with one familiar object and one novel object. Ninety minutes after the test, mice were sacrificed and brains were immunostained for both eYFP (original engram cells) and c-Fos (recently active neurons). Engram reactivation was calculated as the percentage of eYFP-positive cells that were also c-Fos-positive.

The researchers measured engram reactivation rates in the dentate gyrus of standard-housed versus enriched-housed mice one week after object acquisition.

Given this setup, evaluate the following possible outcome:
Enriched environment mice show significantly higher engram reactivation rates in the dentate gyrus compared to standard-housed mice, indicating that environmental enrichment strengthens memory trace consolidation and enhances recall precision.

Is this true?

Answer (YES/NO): YES